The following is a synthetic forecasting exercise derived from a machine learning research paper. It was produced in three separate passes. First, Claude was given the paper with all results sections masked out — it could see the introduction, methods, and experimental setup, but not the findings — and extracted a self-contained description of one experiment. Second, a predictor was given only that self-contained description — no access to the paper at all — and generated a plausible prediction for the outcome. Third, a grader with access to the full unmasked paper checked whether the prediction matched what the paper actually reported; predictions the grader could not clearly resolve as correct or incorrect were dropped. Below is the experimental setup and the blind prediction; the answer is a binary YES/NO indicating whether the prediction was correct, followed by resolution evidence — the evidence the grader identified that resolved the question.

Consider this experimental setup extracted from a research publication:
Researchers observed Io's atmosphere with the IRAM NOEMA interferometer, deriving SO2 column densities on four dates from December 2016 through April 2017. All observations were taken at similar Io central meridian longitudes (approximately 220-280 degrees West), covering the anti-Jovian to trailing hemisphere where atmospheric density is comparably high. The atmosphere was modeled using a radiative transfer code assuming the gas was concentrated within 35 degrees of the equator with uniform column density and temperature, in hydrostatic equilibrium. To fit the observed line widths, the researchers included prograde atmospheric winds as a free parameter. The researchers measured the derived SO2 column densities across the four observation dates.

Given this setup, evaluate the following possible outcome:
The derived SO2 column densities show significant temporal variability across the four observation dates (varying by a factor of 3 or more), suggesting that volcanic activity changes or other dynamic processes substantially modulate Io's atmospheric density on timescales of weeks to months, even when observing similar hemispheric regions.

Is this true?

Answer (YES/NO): NO